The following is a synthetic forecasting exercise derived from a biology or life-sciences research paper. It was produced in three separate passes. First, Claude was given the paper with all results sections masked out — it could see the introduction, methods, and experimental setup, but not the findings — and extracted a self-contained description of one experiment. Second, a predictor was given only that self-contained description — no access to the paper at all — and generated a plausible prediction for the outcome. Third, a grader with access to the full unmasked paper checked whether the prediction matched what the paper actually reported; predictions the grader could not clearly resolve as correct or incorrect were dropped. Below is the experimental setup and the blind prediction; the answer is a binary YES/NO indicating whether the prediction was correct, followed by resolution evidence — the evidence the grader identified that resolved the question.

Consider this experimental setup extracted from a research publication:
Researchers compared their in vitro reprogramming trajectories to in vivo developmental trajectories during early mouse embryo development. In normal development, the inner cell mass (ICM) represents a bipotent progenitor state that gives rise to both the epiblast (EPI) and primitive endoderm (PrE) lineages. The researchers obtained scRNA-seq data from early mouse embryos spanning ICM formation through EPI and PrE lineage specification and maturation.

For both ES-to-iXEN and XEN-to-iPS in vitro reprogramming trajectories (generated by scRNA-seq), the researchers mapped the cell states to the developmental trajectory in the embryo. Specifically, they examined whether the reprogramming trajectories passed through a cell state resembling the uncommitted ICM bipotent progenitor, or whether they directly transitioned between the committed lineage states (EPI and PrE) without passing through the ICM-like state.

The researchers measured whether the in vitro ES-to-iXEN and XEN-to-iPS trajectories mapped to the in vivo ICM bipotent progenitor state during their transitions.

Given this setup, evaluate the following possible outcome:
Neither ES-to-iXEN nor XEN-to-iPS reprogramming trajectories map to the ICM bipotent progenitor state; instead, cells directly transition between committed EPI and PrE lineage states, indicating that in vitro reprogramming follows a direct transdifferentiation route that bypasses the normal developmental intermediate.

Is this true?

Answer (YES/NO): YES